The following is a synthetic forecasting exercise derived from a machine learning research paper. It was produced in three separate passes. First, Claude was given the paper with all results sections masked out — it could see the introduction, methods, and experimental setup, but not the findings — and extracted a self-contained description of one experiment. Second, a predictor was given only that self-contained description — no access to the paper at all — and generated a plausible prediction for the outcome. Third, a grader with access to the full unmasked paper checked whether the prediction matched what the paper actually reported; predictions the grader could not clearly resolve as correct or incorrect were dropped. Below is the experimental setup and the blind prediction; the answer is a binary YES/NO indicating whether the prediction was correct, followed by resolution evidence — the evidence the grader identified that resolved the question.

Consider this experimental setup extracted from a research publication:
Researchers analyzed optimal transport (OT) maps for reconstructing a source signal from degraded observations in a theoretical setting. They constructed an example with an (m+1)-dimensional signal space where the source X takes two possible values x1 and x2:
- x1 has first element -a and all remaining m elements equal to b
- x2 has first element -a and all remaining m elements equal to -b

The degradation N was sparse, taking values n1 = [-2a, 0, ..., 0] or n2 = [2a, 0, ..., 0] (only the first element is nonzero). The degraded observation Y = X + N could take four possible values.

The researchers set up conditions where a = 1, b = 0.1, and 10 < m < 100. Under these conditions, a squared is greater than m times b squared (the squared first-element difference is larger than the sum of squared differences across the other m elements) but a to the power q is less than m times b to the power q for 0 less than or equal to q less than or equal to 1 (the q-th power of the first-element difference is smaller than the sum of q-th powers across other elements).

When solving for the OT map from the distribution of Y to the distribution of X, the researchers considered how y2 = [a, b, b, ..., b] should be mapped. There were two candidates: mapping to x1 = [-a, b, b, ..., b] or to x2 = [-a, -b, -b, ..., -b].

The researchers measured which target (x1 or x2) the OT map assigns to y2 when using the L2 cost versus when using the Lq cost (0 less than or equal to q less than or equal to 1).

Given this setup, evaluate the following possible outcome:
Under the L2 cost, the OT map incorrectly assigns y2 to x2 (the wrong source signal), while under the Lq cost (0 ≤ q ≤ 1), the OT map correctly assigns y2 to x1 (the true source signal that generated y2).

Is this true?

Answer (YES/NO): YES